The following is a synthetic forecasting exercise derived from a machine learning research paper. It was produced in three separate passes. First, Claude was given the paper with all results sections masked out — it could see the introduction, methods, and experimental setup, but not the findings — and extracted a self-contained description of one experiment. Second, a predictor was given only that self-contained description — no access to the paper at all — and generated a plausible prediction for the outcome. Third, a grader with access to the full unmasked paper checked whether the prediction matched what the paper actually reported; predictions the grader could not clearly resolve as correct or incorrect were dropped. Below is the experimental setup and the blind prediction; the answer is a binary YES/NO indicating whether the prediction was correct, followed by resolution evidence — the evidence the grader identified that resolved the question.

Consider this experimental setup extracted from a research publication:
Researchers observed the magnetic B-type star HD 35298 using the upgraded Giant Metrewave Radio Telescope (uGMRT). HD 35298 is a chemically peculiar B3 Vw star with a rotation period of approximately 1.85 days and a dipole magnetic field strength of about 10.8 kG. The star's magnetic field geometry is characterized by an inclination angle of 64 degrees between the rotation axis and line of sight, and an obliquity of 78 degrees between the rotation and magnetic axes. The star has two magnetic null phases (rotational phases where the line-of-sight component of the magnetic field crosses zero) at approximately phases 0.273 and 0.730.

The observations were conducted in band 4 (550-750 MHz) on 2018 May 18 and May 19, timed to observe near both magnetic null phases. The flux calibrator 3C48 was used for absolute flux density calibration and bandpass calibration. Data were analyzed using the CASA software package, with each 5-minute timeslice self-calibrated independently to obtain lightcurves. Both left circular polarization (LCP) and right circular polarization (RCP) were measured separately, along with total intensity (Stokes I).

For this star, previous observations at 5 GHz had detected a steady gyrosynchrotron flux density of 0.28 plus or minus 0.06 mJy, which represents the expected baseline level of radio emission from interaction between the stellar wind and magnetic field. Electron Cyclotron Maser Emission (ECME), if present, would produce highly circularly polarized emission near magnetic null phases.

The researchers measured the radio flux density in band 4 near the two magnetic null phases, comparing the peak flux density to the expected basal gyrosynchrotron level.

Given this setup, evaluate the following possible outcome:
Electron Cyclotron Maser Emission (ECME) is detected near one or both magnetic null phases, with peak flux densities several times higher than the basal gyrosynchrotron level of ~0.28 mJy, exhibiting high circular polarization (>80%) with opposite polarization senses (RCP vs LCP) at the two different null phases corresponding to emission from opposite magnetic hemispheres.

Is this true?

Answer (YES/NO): NO